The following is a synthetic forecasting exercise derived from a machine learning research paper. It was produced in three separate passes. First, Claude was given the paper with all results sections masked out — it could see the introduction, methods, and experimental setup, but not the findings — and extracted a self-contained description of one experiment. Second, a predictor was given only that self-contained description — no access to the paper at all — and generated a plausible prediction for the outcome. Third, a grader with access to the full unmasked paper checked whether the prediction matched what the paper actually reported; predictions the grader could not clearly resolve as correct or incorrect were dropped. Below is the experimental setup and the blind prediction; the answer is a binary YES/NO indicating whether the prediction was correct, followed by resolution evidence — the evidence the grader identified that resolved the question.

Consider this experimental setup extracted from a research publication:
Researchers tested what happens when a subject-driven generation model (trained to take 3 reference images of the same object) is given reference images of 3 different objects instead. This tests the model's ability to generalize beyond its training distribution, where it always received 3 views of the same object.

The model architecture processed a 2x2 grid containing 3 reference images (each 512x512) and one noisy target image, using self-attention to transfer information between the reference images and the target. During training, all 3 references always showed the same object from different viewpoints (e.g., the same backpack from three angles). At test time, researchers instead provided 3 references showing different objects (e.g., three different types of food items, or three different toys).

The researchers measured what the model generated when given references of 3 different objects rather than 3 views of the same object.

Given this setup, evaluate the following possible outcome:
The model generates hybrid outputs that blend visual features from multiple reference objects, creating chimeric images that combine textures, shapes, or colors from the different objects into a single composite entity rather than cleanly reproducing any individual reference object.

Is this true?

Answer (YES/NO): NO